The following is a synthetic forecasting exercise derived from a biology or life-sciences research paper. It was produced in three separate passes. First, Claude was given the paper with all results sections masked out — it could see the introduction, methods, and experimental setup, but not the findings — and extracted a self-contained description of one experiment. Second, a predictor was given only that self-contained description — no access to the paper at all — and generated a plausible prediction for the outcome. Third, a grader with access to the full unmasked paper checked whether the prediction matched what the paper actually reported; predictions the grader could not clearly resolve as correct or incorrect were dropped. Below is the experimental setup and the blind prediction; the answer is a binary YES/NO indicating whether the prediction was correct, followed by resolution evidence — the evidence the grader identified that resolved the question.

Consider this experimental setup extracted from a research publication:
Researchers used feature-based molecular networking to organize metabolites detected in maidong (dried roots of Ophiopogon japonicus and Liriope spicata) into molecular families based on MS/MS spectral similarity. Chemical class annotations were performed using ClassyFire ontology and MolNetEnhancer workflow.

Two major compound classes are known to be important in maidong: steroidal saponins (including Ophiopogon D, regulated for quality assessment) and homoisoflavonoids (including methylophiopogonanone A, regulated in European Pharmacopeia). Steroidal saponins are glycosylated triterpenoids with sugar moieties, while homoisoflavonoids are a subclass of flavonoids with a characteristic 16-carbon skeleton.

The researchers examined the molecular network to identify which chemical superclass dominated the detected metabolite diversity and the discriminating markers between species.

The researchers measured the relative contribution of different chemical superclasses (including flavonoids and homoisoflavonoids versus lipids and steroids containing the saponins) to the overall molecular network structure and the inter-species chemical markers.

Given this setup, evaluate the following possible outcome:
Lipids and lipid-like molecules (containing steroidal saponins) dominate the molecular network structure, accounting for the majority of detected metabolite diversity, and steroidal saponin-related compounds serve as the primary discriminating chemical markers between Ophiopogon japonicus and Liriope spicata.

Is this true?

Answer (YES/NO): NO